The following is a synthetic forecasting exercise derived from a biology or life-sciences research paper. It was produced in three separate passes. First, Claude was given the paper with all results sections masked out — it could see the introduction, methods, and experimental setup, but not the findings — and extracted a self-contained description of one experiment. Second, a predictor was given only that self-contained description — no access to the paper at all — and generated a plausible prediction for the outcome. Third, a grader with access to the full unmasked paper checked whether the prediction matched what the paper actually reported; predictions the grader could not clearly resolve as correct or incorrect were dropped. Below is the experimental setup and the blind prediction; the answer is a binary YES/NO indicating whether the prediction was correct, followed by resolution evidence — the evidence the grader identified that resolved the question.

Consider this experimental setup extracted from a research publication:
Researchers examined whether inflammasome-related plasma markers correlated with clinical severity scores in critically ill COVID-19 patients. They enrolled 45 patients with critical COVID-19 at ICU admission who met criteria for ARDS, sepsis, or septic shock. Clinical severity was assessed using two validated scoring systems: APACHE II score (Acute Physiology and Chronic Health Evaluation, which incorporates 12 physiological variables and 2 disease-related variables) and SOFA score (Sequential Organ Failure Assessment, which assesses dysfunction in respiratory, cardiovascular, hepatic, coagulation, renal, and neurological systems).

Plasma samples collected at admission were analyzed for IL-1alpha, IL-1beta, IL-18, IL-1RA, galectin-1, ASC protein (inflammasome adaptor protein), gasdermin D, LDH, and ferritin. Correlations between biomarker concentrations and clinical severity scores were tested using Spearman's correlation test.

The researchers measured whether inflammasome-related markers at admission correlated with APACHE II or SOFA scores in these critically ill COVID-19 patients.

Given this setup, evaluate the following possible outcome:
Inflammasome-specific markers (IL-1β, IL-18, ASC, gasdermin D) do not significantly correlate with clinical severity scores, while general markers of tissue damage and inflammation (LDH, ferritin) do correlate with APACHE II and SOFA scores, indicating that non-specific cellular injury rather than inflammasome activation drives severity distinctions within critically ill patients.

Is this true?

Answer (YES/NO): NO